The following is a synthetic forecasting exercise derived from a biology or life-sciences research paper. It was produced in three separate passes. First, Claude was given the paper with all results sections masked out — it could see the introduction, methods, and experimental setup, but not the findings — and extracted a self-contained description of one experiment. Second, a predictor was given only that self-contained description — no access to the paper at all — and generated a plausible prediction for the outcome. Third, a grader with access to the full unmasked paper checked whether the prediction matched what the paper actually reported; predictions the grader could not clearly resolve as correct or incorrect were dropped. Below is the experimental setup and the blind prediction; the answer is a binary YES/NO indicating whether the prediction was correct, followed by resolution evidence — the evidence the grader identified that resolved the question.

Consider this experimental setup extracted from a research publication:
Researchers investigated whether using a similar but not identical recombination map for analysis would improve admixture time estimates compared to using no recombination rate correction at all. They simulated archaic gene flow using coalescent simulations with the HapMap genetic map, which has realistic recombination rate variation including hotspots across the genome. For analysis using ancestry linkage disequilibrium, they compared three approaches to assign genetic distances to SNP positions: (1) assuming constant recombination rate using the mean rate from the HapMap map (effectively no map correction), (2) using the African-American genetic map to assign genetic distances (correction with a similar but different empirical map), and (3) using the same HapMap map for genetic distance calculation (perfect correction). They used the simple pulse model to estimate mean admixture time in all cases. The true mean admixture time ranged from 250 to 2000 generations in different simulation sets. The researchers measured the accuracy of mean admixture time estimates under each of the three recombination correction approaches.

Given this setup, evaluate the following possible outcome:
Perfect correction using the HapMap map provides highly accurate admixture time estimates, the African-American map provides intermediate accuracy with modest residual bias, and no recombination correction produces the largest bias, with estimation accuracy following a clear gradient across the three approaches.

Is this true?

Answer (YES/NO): NO